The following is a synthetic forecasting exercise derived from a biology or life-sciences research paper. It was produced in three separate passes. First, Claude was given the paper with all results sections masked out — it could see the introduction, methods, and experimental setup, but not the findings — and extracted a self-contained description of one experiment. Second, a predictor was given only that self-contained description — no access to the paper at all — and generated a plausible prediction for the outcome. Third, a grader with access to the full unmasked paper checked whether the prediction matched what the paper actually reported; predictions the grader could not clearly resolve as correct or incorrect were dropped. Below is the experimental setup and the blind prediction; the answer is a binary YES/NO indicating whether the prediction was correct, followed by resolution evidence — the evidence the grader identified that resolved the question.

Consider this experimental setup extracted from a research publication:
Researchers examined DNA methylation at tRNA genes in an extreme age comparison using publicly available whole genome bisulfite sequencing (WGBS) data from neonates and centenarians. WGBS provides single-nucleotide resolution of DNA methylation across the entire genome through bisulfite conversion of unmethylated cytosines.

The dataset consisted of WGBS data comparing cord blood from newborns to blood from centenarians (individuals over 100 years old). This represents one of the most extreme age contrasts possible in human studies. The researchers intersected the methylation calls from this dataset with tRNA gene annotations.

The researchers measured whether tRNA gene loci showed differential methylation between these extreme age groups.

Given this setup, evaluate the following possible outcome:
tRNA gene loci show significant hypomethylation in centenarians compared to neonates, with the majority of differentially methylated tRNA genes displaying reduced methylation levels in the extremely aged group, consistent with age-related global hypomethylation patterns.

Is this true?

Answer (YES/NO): NO